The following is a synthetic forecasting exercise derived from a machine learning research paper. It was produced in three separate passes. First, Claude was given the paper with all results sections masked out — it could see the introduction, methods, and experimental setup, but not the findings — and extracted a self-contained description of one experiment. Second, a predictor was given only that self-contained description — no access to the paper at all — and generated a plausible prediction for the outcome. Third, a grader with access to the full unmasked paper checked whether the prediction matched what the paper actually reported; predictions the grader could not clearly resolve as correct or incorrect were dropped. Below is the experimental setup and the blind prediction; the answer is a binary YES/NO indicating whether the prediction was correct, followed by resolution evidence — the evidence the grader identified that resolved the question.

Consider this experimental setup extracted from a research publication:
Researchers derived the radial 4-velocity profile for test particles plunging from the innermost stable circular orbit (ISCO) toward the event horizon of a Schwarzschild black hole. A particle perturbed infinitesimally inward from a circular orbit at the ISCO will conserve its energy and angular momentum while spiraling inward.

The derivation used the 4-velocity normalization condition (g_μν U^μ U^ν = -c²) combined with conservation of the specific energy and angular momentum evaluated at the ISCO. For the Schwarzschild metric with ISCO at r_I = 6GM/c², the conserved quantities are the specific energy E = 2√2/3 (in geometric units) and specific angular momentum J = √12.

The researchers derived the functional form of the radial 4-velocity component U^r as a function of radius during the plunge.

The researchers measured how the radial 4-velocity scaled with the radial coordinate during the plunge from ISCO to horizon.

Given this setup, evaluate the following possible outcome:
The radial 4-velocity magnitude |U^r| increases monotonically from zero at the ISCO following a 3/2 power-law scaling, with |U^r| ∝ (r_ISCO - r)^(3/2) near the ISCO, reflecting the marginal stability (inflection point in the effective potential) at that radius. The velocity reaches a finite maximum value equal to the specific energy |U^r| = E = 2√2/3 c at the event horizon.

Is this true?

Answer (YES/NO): YES